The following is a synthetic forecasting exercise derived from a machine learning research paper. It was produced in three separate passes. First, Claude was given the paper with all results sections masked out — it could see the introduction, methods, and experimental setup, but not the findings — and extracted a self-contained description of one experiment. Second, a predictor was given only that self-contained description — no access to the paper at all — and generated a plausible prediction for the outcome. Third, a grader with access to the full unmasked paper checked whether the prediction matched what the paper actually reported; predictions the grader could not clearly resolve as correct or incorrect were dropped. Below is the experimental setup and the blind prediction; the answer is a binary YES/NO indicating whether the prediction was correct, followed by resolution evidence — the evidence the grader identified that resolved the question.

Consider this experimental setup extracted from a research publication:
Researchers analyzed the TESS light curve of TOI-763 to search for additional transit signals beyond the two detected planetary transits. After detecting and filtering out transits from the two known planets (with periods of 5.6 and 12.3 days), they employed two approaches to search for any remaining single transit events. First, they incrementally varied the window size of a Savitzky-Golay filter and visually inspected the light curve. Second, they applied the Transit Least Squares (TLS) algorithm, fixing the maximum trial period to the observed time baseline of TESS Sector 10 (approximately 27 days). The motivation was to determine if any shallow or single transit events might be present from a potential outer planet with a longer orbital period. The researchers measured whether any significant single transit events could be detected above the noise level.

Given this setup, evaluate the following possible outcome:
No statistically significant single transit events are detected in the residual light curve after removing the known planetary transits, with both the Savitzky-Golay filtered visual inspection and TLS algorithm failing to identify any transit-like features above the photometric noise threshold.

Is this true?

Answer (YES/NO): YES